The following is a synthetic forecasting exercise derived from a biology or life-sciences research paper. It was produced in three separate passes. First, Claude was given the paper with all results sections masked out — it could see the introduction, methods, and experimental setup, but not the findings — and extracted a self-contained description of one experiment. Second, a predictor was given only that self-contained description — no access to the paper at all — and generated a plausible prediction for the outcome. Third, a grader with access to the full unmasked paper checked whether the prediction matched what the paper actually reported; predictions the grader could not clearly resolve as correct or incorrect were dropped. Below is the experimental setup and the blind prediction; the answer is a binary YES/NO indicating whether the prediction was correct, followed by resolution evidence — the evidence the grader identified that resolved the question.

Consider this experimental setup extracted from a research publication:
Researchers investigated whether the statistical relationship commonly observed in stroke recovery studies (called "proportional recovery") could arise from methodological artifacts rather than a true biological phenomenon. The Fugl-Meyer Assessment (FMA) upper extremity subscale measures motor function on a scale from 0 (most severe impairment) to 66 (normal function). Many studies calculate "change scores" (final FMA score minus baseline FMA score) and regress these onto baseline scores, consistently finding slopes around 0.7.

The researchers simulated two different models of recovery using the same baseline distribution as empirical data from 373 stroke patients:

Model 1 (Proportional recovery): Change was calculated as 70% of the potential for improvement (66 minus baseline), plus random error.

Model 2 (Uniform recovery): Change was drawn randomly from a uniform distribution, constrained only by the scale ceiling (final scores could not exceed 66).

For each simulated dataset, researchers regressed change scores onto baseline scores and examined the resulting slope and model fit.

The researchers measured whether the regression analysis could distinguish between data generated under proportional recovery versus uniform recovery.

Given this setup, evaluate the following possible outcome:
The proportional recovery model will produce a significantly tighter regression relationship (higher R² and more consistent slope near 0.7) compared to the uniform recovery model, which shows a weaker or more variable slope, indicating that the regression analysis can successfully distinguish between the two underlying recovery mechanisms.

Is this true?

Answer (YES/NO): NO